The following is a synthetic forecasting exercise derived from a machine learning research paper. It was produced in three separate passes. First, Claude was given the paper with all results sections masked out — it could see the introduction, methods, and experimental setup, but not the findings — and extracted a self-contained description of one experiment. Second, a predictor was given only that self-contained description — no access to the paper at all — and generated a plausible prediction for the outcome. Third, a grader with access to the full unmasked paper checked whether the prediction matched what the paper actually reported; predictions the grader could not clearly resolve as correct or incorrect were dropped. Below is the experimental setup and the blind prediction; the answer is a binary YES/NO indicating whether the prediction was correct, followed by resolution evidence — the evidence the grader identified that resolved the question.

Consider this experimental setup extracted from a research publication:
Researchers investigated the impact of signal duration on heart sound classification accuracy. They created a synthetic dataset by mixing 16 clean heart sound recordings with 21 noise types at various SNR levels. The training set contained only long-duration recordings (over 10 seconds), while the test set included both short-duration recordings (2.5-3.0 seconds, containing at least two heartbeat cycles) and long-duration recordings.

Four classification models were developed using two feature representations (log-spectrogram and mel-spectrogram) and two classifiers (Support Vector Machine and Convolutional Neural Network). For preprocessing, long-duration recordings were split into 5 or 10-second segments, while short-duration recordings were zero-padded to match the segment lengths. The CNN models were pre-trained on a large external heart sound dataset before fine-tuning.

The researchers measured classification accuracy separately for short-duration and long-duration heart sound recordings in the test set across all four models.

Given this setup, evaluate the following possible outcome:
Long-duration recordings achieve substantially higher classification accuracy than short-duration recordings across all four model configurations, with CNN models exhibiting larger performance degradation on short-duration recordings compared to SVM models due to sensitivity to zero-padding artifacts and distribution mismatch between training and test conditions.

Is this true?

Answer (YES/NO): YES